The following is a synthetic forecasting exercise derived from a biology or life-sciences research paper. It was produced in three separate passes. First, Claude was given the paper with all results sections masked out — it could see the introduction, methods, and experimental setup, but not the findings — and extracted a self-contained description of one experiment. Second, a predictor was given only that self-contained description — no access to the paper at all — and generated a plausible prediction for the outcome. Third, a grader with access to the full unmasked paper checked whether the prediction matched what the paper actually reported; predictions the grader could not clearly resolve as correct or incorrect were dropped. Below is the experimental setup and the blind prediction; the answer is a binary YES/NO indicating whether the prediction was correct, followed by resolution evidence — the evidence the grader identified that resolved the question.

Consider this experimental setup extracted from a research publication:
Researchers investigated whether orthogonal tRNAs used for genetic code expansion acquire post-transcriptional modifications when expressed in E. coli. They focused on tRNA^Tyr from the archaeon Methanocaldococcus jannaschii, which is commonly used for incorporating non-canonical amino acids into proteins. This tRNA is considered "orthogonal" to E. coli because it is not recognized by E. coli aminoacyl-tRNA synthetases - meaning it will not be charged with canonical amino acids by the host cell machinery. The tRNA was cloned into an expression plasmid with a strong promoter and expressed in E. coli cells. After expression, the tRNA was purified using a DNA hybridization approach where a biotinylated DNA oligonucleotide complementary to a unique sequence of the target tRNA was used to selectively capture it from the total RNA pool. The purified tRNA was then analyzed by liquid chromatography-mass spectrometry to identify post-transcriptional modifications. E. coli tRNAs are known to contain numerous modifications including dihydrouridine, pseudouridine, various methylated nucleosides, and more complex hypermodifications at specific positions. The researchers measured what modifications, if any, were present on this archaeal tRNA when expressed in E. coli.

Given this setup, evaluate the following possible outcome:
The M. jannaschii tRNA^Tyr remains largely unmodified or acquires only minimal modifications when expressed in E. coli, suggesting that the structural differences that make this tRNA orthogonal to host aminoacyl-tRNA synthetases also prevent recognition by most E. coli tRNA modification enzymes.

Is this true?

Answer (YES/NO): NO